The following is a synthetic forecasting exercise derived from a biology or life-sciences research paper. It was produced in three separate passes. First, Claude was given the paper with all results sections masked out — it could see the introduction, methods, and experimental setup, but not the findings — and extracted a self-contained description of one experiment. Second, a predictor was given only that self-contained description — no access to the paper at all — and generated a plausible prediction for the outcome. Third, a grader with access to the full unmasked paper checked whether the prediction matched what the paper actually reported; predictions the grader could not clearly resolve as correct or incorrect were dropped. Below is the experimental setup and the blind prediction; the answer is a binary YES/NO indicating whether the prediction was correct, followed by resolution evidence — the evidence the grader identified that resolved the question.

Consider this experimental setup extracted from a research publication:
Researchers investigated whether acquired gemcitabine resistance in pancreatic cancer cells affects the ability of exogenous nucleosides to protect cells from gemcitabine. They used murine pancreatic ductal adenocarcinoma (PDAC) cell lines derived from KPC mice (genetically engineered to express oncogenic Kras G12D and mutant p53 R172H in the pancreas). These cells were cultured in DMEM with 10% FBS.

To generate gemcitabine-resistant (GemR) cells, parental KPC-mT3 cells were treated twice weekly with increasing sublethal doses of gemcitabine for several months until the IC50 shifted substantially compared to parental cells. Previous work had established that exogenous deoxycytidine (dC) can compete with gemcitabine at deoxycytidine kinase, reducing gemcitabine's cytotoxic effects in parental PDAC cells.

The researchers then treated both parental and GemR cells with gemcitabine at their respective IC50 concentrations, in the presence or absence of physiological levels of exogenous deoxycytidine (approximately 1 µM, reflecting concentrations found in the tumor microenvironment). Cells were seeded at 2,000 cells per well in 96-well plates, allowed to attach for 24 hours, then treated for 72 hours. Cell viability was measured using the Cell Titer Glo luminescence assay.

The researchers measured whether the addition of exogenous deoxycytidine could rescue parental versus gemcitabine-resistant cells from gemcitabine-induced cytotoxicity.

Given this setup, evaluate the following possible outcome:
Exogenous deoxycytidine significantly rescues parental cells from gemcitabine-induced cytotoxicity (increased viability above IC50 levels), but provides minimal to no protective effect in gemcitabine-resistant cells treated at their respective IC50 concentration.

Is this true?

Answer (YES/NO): YES